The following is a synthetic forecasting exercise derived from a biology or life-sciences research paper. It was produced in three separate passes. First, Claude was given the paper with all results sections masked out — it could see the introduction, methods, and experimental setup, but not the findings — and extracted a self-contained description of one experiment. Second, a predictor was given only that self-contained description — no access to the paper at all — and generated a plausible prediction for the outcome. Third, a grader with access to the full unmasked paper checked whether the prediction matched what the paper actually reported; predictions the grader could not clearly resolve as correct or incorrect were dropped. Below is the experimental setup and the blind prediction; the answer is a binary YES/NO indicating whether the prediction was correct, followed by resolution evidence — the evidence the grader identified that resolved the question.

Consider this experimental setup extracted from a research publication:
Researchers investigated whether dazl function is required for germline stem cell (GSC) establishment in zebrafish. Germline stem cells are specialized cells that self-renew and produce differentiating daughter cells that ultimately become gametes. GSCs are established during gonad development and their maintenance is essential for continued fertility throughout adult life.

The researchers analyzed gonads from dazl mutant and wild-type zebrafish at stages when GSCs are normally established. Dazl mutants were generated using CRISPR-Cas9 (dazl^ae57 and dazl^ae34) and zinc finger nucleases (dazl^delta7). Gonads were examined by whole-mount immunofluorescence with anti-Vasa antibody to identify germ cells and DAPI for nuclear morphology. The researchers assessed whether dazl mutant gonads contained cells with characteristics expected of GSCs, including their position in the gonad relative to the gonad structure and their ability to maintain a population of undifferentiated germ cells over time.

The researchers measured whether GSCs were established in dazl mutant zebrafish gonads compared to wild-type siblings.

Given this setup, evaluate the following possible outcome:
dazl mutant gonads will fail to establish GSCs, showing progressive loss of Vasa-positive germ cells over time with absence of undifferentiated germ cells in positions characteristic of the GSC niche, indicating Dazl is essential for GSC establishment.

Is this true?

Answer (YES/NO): YES